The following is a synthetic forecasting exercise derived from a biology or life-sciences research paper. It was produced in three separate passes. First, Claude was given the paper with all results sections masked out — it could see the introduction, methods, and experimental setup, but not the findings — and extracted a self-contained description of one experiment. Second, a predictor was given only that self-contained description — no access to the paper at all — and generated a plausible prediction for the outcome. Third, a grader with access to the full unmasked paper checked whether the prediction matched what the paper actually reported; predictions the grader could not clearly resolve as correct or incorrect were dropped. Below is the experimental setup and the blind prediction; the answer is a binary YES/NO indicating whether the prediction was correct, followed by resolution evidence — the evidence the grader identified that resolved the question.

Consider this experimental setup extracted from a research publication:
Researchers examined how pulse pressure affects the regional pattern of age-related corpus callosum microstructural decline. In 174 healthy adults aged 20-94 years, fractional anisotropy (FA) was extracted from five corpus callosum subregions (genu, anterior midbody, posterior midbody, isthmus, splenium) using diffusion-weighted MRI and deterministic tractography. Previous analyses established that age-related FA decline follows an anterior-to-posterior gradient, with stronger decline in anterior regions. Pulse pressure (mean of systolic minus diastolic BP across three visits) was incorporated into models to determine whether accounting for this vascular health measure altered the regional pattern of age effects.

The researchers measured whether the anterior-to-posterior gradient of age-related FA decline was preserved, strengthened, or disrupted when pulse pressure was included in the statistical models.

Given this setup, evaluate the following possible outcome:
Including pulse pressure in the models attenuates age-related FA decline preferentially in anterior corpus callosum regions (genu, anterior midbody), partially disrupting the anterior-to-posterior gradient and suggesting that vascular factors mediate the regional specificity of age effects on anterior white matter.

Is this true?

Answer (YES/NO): NO